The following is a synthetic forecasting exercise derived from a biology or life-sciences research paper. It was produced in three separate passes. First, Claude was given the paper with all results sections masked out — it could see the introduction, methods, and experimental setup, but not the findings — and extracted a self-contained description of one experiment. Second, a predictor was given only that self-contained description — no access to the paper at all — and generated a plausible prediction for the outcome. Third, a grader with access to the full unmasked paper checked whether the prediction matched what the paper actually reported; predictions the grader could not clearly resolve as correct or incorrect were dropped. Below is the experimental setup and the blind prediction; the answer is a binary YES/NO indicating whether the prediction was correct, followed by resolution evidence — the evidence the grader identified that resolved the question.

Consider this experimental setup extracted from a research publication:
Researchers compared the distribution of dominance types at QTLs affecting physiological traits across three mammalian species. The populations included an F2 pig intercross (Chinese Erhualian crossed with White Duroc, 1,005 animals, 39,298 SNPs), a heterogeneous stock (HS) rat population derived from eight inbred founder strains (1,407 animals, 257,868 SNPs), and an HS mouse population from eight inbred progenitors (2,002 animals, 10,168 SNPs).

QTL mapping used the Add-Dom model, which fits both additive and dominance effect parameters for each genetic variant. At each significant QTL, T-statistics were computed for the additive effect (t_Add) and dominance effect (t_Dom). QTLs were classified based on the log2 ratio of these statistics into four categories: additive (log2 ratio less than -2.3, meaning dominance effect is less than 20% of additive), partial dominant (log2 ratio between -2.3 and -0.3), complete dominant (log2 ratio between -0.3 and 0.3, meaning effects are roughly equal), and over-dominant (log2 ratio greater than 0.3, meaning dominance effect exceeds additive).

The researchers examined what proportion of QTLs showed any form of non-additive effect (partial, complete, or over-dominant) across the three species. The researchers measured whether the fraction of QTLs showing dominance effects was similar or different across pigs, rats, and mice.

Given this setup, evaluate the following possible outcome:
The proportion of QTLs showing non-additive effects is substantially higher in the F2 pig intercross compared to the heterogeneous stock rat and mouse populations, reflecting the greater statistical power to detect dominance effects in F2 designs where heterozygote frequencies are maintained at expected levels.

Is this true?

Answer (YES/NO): NO